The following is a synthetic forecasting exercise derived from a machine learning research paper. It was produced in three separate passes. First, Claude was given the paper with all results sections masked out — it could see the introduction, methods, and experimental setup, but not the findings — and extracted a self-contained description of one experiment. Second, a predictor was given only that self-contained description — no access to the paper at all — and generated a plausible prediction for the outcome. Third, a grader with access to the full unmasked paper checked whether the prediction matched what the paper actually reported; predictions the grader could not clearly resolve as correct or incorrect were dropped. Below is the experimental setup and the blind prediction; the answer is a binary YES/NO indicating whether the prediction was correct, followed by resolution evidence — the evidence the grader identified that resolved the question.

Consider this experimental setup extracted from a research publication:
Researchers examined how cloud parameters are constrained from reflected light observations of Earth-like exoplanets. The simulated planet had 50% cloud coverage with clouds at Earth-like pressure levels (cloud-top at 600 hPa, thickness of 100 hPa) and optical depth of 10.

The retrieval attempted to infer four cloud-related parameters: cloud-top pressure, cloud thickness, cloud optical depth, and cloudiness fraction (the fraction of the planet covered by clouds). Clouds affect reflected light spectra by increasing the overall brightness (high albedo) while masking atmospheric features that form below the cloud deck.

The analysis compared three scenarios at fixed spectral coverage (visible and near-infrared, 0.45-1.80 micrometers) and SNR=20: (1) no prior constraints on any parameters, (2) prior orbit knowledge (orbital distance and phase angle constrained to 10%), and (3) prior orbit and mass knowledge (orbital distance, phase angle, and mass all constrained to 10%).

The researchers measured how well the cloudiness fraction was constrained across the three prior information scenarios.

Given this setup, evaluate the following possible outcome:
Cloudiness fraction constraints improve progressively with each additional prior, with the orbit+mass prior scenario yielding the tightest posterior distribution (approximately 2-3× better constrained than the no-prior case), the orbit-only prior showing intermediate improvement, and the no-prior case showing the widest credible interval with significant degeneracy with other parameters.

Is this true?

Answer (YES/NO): NO